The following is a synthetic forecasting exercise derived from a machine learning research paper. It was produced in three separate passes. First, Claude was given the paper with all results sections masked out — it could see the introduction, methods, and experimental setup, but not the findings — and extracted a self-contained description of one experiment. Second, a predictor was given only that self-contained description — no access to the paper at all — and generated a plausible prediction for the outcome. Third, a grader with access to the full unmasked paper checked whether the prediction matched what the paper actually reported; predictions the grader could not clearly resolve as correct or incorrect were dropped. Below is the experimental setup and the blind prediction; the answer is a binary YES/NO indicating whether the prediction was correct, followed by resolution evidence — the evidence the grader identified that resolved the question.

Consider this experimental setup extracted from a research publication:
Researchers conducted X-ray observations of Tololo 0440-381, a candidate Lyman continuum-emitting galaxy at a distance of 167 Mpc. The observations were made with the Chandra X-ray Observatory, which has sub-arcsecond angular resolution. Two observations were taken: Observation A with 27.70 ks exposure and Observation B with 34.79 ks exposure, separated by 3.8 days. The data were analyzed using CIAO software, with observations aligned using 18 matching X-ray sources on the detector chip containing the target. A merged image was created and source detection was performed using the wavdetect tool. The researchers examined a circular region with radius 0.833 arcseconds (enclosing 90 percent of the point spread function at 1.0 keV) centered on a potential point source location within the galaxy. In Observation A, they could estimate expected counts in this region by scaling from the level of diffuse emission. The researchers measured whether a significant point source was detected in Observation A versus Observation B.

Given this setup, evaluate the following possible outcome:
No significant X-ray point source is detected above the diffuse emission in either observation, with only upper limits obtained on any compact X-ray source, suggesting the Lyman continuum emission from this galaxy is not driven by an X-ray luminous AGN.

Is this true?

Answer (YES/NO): NO